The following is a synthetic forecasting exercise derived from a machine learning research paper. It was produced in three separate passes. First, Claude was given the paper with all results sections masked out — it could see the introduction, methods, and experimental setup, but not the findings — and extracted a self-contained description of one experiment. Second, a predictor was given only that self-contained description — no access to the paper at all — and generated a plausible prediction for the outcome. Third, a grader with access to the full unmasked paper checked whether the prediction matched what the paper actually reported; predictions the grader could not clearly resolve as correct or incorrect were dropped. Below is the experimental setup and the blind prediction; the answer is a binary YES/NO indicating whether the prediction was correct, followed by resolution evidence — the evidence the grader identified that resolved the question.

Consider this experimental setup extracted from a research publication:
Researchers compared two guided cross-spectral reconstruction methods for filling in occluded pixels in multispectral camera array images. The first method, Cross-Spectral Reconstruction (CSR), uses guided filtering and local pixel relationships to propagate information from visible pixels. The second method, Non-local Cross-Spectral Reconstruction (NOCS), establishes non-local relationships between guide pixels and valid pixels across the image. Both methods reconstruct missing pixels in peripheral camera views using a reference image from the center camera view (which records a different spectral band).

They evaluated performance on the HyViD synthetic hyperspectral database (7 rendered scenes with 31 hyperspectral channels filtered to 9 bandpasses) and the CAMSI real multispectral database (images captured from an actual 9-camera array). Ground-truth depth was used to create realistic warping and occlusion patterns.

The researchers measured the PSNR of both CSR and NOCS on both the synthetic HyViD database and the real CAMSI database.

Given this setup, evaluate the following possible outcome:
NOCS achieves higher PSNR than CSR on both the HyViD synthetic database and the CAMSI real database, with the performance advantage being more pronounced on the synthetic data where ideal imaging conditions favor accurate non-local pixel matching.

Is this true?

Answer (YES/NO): NO